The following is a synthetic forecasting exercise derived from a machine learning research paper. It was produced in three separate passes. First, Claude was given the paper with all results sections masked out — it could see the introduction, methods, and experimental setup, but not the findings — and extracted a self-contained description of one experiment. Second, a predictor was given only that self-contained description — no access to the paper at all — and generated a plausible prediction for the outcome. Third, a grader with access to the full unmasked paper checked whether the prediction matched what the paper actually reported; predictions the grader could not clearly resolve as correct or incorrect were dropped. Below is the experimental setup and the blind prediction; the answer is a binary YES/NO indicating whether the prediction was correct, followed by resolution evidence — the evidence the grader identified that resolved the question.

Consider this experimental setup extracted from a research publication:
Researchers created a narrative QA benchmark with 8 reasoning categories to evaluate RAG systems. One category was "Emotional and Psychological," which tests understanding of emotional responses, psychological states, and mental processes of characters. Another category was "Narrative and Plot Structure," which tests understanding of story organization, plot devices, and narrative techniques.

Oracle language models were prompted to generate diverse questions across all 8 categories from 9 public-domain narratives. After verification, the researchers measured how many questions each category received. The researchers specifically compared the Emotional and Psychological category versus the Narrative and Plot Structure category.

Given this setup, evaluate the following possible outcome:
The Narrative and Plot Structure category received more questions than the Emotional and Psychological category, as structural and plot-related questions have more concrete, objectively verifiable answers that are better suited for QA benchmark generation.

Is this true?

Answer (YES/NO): YES